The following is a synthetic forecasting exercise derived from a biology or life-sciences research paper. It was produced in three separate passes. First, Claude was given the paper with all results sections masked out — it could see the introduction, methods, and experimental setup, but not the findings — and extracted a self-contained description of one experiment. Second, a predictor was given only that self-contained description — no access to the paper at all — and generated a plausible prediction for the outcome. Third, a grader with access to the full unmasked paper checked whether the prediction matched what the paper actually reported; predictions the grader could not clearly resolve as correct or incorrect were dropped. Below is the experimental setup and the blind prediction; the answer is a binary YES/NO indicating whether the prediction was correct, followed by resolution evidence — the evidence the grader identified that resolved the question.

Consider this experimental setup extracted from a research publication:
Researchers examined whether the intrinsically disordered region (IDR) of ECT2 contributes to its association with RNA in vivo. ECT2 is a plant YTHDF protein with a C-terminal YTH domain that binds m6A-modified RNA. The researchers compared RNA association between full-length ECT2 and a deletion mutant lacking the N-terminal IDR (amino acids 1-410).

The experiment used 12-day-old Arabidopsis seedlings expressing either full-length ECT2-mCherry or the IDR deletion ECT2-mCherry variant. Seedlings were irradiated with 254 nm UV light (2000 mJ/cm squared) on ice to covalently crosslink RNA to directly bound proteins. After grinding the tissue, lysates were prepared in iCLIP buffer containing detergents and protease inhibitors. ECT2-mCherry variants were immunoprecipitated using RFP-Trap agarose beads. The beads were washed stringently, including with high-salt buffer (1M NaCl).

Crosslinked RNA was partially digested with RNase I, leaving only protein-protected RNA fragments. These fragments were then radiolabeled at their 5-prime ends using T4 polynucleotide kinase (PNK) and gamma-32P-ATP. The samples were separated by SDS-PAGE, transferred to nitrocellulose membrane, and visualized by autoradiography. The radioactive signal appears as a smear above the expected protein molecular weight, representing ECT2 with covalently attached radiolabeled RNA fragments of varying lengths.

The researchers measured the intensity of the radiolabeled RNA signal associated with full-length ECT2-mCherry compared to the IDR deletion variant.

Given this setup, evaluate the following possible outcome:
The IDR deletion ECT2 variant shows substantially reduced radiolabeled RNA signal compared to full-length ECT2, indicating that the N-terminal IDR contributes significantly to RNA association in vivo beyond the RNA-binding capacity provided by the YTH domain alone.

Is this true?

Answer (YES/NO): YES